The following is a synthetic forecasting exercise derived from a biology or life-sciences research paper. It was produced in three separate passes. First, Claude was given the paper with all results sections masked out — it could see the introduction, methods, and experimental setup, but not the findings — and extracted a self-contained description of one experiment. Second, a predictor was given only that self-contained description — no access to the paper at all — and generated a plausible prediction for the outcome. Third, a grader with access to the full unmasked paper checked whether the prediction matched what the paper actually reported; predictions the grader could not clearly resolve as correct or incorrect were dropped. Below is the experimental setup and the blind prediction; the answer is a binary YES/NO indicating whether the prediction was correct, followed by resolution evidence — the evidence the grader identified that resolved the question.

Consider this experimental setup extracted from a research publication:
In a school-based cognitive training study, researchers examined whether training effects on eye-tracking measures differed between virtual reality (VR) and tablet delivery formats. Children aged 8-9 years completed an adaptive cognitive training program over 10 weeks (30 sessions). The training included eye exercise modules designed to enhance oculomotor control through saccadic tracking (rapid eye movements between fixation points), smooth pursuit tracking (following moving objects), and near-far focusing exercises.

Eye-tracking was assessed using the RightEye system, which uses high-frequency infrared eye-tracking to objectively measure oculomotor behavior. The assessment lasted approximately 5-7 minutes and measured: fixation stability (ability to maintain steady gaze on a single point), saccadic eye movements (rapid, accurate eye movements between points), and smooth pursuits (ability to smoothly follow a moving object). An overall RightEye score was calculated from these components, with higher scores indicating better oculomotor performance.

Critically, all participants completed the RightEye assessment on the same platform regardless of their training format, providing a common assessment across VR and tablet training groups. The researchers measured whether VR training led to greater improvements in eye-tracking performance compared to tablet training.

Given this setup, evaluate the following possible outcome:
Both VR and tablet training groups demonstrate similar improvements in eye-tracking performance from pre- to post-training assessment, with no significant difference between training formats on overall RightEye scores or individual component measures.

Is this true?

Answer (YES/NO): NO